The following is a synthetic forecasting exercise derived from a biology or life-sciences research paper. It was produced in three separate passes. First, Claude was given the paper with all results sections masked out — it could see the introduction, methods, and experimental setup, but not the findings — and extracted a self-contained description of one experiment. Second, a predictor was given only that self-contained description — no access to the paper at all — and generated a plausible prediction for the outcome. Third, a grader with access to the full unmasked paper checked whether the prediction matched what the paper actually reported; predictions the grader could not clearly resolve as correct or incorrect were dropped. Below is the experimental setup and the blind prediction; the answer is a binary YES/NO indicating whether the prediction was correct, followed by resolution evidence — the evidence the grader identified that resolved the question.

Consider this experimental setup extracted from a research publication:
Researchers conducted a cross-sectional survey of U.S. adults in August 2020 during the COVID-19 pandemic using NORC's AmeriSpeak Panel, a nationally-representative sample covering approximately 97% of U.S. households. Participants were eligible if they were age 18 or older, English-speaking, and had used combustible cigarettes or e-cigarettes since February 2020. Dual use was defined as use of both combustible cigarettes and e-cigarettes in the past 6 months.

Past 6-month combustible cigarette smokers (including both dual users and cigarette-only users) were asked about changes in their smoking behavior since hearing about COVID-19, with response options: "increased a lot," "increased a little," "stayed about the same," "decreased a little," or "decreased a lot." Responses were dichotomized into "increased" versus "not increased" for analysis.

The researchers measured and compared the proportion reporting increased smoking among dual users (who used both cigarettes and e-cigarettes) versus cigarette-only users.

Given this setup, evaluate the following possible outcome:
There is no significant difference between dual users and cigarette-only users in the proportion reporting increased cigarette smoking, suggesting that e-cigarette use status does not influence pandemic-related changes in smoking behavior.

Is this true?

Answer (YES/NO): YES